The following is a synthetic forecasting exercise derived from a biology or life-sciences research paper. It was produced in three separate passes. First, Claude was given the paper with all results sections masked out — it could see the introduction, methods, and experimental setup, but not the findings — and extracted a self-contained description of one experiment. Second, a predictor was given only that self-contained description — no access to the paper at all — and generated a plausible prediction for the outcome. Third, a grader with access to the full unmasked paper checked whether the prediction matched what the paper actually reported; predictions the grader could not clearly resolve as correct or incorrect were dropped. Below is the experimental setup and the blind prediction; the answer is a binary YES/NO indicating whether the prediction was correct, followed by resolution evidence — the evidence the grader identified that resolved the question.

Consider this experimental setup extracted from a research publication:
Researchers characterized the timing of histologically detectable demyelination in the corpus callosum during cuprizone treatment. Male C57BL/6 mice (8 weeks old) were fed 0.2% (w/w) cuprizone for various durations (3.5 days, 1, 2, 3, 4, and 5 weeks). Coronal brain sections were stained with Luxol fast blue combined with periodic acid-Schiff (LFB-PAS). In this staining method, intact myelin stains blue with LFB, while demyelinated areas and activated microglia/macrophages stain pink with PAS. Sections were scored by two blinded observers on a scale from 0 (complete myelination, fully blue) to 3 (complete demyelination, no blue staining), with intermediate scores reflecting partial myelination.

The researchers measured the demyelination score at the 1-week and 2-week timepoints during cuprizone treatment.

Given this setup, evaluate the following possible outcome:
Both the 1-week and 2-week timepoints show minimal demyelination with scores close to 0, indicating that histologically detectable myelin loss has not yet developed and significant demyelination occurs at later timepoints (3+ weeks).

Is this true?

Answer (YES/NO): NO